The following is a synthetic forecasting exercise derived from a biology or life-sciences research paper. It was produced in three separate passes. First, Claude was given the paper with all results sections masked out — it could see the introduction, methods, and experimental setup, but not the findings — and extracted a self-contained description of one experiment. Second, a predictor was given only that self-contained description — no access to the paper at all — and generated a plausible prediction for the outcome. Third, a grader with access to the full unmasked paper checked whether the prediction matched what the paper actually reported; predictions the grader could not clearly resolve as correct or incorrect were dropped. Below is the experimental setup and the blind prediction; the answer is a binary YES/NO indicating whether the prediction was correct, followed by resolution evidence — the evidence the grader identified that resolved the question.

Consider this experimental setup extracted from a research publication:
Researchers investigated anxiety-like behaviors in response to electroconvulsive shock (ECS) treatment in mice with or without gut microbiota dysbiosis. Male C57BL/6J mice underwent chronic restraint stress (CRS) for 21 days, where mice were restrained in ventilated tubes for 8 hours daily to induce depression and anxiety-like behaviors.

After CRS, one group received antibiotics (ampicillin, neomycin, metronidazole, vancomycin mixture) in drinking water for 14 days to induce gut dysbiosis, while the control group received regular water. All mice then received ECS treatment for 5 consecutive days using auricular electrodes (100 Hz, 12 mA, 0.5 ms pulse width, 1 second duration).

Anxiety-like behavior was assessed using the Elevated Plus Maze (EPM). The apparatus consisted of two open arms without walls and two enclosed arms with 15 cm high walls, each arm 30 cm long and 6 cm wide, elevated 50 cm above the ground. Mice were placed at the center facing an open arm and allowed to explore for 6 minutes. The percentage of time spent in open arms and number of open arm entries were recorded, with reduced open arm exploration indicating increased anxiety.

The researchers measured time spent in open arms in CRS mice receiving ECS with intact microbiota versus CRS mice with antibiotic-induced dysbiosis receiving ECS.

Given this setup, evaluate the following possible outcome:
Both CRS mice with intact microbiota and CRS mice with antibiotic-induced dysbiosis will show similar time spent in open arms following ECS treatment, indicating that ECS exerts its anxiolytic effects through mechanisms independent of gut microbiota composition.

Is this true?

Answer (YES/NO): NO